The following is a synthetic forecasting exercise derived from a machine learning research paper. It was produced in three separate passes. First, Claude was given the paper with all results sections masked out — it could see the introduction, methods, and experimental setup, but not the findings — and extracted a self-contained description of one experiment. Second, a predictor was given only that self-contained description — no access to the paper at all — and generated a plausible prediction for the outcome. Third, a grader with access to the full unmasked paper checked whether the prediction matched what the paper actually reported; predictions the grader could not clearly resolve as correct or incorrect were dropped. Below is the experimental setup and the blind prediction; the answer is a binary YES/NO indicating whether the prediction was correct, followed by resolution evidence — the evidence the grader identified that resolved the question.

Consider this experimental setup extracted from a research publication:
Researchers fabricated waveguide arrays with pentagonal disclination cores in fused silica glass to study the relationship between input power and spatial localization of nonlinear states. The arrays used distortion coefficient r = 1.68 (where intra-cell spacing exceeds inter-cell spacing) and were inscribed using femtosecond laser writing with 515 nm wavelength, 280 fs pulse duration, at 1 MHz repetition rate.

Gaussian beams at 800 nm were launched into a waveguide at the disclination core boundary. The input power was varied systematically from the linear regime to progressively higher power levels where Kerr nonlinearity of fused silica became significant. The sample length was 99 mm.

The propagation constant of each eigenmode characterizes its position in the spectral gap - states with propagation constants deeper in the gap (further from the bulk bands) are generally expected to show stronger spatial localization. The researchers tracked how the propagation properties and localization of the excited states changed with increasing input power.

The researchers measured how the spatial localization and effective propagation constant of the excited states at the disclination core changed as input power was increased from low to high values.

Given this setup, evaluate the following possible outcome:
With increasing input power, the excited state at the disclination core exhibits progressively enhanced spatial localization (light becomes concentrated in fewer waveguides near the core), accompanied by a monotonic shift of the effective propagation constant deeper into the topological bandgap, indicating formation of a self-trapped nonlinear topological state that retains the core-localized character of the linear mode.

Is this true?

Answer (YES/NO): NO